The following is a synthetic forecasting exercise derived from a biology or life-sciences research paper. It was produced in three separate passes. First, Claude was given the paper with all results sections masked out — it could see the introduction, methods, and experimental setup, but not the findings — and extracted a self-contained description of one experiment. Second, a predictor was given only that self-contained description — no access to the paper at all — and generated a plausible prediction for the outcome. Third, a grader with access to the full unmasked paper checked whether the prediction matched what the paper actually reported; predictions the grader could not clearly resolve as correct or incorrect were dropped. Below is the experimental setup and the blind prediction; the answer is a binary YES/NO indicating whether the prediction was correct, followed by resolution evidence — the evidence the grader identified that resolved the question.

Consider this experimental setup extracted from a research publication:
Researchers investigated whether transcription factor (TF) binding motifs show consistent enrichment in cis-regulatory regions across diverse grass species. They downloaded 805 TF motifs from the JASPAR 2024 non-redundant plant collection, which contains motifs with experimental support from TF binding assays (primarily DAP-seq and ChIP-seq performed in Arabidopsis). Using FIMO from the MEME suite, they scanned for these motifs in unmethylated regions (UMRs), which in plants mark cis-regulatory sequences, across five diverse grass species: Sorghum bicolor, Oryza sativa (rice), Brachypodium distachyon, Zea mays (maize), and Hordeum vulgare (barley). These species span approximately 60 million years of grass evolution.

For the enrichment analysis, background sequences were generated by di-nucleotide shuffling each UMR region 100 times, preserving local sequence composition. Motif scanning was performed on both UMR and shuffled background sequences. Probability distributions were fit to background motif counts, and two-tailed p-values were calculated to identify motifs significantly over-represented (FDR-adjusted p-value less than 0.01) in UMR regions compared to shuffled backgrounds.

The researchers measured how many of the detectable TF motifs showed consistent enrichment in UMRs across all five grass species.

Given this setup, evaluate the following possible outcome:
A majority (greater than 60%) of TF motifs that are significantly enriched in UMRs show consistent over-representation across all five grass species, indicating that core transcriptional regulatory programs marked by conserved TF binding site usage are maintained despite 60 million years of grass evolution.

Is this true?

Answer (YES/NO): YES